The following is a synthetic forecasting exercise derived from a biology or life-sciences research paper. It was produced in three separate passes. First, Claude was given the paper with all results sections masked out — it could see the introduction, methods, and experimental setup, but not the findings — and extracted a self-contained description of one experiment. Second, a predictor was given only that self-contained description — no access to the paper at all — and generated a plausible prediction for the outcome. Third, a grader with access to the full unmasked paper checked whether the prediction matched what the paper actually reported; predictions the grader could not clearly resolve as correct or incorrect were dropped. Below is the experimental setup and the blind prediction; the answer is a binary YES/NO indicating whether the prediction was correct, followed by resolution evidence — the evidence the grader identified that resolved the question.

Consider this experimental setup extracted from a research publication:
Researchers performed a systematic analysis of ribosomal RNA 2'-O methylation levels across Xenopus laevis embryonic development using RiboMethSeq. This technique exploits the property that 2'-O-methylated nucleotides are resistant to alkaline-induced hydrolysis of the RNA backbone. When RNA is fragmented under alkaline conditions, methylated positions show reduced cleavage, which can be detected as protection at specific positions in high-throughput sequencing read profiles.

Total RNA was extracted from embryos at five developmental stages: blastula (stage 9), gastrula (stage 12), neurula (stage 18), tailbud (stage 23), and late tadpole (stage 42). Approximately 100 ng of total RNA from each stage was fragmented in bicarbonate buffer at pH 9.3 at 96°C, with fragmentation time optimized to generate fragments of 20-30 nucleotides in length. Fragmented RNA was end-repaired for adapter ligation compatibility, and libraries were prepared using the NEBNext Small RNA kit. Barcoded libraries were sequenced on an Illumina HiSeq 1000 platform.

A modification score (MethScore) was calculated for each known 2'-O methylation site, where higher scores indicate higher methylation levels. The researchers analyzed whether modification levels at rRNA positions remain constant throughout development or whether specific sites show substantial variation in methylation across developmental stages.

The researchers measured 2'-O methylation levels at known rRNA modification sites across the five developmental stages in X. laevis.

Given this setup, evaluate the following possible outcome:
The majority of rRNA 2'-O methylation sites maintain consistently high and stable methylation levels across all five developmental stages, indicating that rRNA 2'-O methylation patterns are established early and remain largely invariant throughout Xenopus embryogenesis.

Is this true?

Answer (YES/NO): NO